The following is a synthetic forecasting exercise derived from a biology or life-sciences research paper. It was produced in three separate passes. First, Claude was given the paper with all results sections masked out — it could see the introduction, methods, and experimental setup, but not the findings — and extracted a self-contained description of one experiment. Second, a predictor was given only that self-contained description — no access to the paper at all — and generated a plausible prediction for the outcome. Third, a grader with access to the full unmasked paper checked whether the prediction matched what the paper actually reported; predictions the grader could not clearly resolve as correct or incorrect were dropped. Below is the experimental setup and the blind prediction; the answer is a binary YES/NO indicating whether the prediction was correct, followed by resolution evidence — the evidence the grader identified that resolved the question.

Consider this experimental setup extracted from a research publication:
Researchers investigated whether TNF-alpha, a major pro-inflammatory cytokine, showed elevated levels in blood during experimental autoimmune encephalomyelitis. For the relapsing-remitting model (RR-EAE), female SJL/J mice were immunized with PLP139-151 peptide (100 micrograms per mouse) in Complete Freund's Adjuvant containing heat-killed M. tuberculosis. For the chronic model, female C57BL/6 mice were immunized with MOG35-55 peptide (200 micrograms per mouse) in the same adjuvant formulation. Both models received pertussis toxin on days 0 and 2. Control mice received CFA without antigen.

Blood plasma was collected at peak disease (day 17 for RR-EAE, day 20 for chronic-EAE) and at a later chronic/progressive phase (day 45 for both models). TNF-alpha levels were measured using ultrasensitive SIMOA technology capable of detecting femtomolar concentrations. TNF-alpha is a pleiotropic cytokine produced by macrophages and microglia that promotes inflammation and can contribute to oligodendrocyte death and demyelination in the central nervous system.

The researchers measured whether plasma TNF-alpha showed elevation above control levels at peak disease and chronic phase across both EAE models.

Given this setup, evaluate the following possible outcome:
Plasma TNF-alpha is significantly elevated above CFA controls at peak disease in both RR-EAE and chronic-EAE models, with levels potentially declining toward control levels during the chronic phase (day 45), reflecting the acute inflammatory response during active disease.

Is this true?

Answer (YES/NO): NO